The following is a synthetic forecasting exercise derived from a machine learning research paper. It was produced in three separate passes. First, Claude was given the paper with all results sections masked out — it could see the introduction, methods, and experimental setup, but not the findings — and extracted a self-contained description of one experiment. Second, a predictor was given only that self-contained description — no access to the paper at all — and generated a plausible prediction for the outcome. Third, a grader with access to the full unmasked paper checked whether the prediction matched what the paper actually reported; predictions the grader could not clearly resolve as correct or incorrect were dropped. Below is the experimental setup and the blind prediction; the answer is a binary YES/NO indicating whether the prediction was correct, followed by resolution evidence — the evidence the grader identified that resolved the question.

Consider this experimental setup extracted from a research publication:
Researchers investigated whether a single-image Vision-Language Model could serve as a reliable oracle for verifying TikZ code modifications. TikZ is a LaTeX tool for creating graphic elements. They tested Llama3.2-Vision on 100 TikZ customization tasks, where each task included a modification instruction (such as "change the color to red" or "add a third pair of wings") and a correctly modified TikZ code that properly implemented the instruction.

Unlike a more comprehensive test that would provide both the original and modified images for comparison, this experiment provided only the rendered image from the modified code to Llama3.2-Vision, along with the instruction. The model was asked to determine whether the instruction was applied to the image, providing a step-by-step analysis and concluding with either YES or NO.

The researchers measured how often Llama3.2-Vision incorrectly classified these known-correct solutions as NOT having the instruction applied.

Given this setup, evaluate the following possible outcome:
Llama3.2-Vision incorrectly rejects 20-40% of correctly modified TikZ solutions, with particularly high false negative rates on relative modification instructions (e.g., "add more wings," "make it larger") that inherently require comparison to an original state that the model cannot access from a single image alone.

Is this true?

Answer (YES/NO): NO